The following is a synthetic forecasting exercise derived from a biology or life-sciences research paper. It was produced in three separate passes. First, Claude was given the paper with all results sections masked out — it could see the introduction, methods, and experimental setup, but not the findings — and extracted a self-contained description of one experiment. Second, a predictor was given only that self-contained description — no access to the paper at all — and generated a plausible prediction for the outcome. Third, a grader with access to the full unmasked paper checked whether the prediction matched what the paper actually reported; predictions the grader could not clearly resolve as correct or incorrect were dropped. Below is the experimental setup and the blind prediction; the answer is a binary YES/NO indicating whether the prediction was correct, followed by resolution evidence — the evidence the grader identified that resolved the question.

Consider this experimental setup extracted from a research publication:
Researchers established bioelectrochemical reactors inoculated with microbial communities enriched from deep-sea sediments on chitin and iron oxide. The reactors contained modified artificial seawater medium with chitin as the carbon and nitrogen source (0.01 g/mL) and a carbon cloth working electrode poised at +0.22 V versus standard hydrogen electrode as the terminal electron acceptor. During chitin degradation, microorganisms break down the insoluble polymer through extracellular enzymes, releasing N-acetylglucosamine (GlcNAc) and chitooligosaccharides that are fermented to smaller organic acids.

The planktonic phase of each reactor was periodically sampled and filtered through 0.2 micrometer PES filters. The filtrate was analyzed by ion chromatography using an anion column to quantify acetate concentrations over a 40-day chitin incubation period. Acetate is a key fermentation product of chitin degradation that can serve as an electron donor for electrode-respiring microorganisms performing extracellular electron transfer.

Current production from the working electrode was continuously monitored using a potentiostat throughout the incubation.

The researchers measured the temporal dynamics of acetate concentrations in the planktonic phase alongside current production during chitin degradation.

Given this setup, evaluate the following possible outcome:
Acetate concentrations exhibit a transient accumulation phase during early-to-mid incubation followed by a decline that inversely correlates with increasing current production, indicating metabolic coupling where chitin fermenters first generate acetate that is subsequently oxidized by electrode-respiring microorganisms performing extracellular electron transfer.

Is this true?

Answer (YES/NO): NO